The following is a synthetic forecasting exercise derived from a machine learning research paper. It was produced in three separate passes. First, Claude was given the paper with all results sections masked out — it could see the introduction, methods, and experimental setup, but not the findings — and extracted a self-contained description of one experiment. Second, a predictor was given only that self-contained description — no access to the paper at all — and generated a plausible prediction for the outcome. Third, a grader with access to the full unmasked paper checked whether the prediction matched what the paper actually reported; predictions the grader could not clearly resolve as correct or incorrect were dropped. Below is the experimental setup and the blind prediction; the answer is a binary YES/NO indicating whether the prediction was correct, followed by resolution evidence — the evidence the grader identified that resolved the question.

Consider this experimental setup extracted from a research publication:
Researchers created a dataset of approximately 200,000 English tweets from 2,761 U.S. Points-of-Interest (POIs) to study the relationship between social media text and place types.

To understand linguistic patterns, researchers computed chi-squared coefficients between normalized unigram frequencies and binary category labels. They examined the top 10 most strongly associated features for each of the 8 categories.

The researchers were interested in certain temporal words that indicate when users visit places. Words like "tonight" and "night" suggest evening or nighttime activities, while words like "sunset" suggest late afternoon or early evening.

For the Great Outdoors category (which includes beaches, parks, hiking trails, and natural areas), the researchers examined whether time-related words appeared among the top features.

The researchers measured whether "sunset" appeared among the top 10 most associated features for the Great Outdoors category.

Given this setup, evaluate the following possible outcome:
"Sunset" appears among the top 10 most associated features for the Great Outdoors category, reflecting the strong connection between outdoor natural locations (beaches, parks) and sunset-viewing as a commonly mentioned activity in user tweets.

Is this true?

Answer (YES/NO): YES